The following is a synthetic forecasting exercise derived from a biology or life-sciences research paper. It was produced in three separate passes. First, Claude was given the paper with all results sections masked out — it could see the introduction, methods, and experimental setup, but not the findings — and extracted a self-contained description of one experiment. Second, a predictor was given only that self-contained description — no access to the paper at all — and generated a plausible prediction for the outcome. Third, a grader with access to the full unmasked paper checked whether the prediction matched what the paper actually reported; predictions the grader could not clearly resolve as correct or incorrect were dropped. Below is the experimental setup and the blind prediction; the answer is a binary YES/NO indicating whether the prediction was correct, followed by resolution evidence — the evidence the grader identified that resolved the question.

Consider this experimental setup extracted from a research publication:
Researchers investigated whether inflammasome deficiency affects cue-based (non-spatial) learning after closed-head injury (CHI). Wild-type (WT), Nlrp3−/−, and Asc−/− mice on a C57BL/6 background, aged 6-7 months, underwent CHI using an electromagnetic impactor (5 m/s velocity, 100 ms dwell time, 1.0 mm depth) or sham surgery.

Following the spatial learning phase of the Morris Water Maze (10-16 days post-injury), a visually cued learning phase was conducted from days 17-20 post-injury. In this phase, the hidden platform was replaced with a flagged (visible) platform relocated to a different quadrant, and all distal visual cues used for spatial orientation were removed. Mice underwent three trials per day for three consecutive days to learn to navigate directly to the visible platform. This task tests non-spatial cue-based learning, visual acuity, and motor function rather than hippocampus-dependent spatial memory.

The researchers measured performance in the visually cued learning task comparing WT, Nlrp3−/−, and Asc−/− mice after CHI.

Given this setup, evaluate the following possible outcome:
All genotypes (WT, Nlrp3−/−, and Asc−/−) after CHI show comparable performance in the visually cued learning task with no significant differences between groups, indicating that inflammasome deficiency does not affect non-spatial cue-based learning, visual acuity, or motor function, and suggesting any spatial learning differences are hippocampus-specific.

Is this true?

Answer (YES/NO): NO